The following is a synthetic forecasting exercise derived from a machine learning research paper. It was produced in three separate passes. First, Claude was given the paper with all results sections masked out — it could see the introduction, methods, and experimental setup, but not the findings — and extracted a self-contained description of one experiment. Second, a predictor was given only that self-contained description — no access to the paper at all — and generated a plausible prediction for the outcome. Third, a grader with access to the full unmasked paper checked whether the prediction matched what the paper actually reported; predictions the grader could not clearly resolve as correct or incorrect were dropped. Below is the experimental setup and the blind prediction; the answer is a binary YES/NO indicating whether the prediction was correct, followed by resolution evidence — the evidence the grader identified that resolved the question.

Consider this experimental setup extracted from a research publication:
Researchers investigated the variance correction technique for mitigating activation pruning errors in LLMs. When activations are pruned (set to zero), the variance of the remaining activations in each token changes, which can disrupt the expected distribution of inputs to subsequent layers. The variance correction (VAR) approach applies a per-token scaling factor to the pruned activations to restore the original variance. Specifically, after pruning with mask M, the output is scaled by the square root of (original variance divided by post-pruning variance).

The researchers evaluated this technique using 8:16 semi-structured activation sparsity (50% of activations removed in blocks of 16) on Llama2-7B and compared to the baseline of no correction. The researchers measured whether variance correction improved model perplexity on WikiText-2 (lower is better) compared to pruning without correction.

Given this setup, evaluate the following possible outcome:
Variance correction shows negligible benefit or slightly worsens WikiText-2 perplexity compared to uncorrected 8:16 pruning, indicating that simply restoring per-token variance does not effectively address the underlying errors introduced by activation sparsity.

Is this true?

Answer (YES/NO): NO